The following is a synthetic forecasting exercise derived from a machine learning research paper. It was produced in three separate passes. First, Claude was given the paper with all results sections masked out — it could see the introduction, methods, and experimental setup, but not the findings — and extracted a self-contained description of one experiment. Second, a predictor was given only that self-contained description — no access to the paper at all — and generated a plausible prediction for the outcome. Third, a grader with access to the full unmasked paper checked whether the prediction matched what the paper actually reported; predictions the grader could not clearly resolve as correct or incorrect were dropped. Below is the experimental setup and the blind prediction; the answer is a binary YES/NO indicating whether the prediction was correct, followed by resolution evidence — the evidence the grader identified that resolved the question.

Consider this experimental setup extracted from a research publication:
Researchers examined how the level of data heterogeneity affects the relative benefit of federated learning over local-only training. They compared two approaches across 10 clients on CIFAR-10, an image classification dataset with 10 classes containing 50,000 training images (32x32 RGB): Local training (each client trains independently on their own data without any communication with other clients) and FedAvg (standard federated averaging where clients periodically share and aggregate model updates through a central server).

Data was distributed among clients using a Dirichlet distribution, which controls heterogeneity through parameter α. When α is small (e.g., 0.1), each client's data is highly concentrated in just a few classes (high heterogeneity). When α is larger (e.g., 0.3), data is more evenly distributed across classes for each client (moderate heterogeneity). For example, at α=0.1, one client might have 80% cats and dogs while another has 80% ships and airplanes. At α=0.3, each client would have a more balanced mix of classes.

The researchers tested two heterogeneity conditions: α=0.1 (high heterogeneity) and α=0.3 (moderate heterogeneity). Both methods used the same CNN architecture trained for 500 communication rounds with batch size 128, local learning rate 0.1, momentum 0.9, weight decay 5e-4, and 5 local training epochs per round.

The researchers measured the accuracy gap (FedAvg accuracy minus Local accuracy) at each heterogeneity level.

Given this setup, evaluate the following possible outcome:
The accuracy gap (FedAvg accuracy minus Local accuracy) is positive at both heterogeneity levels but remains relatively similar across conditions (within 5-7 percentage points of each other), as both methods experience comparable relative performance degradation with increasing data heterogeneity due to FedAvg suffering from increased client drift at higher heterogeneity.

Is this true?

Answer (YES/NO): NO